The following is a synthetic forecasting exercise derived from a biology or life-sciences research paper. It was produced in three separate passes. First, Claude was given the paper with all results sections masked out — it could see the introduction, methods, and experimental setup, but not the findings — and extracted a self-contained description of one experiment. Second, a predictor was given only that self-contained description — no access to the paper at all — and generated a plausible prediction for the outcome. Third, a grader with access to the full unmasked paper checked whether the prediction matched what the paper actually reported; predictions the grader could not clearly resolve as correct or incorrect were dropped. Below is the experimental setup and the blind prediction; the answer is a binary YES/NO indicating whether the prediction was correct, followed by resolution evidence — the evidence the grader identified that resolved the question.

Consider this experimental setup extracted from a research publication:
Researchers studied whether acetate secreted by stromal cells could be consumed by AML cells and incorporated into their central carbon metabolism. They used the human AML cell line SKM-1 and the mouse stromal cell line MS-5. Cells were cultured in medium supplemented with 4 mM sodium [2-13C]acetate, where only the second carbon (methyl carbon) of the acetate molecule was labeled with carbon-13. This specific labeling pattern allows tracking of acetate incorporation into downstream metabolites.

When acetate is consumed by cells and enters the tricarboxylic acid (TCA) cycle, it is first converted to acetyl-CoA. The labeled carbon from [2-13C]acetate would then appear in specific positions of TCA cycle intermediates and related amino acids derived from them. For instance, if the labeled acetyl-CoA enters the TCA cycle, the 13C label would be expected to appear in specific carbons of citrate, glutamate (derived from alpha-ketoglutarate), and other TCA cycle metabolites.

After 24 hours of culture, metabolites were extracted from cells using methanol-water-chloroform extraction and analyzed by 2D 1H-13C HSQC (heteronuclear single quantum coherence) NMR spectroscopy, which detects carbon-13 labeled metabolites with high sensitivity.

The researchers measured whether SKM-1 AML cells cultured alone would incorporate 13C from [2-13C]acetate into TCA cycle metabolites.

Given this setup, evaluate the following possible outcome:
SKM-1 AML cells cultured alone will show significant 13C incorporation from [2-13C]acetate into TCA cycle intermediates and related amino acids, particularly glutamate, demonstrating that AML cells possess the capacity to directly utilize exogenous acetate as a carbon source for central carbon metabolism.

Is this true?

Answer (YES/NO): YES